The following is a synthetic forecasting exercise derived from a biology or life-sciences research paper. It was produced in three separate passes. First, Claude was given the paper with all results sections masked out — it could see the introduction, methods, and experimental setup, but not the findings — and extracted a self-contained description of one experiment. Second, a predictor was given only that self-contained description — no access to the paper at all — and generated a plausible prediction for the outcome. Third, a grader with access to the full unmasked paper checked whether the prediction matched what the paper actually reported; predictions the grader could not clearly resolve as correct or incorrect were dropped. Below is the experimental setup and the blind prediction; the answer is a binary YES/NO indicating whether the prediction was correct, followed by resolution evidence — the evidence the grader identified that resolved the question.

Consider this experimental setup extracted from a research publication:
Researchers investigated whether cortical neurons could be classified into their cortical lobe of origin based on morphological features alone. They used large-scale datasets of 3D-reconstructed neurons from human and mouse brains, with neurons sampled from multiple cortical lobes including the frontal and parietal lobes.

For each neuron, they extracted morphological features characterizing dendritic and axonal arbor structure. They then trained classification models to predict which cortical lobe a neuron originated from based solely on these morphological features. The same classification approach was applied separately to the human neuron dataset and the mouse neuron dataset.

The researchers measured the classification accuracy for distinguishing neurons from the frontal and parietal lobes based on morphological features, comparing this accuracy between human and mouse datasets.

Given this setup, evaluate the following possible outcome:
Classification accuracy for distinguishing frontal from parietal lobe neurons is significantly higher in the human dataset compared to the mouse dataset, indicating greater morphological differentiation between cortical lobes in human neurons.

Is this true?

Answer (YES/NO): YES